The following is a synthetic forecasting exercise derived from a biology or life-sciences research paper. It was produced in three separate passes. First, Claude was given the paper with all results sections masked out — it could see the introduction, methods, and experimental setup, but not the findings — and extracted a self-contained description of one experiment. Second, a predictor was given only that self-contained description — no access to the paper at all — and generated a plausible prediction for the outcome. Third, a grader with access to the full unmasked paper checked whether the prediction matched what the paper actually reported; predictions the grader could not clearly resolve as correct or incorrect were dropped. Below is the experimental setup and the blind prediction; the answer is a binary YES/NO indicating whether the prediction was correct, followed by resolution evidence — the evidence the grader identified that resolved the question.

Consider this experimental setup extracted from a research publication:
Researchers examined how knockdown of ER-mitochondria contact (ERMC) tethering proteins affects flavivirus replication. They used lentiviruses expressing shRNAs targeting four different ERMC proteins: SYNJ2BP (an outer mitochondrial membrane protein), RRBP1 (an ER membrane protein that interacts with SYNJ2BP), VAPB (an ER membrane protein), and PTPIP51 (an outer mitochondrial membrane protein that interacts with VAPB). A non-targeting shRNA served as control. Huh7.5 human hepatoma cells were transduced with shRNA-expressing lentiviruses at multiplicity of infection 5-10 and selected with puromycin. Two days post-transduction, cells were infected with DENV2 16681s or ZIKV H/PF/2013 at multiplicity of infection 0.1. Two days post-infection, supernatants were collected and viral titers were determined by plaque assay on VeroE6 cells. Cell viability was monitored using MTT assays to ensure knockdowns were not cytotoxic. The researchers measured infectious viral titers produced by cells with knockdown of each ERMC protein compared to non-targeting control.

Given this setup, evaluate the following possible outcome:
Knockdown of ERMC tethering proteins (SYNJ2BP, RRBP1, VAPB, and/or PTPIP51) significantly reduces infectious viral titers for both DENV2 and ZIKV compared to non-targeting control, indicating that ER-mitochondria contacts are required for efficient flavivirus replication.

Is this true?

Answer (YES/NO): NO